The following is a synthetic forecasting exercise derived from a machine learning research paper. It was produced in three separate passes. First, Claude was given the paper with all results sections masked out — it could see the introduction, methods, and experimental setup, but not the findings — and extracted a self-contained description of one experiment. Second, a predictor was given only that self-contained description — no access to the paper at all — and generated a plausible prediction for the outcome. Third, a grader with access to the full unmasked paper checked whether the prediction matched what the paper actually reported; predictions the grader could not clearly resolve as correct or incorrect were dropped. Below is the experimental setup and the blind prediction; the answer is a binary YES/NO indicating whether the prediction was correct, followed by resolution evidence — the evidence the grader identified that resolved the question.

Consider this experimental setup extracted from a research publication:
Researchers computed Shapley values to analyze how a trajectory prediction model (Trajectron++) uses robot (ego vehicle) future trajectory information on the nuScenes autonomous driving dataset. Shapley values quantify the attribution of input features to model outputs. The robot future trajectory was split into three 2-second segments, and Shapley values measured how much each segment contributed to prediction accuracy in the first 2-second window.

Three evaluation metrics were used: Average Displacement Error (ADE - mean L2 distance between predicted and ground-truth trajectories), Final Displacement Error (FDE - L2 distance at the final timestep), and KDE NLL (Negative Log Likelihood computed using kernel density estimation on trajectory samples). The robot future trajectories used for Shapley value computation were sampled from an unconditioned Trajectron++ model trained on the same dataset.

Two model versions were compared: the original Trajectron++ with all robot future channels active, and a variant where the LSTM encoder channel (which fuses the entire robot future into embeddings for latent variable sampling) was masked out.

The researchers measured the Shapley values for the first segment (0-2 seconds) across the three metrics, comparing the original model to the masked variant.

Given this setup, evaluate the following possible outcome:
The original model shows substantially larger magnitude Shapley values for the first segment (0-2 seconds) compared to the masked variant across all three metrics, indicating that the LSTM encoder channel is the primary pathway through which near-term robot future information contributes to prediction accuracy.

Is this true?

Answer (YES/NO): YES